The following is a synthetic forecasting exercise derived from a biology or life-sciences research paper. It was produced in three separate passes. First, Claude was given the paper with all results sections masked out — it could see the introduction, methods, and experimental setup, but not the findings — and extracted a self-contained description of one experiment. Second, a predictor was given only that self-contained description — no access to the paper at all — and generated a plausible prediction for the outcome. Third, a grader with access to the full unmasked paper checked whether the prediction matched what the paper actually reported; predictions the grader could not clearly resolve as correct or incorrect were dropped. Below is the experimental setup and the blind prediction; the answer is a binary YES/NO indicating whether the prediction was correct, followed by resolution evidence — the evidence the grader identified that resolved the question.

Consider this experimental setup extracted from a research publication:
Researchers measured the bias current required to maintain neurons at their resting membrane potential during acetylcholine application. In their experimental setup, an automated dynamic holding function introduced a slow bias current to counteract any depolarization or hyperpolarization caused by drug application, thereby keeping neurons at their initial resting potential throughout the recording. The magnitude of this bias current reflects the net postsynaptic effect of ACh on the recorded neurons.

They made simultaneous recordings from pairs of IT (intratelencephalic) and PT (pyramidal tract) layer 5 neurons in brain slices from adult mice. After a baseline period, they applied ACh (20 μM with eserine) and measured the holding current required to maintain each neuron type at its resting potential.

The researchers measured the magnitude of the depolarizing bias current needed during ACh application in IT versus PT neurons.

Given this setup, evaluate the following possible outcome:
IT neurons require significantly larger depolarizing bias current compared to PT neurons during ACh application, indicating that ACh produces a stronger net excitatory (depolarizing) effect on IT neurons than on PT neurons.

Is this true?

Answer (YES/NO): NO